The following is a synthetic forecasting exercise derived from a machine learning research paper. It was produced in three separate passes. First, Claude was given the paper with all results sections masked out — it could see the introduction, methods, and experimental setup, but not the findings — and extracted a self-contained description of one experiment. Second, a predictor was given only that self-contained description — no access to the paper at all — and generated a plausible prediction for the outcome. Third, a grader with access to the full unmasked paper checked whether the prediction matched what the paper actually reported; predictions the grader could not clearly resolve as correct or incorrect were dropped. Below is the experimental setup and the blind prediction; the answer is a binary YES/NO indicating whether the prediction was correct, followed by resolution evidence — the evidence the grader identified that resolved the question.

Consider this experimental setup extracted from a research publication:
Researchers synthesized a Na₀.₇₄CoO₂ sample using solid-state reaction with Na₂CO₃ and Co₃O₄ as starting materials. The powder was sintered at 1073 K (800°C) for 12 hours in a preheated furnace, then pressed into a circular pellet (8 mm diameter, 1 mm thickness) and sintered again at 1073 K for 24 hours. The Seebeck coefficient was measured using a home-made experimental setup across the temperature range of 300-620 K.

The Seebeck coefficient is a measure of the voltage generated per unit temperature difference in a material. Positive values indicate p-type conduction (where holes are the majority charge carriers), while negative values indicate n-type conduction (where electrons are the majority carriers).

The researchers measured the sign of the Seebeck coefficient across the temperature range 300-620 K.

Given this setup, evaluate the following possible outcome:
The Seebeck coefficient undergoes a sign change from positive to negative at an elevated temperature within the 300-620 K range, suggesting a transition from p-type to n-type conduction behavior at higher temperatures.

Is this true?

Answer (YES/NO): NO